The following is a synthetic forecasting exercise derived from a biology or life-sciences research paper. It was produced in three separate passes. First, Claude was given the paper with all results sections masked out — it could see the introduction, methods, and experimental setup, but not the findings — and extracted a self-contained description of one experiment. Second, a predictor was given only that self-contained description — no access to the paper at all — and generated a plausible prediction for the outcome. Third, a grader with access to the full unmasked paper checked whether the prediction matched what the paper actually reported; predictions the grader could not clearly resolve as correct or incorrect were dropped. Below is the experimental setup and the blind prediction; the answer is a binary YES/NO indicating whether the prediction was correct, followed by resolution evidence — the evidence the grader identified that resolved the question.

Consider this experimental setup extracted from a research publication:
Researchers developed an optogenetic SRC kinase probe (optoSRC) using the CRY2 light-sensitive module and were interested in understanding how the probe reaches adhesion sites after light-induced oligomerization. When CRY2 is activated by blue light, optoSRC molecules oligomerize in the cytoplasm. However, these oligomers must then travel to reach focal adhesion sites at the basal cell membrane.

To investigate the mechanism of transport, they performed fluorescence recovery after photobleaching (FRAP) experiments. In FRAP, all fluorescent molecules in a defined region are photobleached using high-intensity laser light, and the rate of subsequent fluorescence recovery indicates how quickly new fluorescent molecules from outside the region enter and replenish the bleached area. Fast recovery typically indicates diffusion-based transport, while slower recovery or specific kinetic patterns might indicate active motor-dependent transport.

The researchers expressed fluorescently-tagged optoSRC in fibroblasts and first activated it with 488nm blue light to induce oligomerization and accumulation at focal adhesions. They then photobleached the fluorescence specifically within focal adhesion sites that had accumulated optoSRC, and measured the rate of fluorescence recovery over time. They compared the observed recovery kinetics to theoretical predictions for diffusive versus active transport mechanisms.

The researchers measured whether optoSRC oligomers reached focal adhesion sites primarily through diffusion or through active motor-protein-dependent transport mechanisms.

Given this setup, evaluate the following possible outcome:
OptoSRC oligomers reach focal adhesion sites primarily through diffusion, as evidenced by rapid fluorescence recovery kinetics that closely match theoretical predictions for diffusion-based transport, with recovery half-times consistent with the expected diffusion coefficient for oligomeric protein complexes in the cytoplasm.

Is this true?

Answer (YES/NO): YES